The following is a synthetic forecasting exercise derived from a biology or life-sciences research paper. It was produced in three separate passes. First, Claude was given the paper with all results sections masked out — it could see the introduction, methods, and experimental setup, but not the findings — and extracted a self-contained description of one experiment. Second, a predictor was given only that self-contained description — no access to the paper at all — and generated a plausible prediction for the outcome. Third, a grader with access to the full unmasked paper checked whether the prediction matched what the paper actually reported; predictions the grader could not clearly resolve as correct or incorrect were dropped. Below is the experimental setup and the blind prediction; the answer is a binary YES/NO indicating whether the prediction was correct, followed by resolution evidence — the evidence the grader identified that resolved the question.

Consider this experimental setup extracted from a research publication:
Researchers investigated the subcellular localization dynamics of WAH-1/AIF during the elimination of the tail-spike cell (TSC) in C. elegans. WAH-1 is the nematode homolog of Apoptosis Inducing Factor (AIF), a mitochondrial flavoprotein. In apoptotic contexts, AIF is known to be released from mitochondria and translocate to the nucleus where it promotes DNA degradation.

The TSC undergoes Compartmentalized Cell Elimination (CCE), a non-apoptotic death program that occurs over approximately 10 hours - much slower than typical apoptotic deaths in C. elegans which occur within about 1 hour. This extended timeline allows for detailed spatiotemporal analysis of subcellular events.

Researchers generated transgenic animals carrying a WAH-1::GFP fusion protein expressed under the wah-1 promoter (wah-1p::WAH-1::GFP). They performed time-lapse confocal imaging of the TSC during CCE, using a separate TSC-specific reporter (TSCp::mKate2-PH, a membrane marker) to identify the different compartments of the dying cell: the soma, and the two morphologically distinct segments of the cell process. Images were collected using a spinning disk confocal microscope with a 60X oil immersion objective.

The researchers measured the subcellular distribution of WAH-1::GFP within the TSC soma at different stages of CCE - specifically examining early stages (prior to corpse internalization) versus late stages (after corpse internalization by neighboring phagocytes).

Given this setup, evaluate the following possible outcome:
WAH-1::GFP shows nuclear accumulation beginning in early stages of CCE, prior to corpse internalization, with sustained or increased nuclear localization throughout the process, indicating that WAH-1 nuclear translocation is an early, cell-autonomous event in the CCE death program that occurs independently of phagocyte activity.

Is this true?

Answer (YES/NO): NO